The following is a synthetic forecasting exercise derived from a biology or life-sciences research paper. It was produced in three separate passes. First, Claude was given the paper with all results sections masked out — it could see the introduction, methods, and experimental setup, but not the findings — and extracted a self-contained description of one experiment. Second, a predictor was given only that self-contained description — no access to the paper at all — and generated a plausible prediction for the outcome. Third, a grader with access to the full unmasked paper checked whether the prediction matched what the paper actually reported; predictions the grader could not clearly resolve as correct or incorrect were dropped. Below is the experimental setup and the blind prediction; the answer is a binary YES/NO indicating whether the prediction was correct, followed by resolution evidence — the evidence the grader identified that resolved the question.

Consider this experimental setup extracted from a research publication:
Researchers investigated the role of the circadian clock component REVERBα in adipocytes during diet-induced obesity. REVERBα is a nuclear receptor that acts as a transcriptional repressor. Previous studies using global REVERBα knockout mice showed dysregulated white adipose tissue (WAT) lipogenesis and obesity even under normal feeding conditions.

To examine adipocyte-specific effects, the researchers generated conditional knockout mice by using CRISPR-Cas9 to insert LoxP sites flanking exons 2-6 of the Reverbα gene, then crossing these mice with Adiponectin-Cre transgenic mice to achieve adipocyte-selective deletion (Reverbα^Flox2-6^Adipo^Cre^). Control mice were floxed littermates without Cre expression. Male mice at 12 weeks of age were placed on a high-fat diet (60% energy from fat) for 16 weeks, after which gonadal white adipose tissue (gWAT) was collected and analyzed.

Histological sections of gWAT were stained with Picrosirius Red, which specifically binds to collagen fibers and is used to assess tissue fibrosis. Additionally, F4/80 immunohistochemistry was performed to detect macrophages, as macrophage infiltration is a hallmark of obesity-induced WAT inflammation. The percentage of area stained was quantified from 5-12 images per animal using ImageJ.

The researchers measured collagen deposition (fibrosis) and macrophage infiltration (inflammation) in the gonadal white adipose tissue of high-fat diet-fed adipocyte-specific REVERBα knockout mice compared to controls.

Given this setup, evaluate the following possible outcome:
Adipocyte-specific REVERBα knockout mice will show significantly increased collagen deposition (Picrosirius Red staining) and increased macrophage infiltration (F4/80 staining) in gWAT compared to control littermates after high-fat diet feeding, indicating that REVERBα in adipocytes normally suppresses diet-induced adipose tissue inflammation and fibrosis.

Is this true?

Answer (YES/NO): NO